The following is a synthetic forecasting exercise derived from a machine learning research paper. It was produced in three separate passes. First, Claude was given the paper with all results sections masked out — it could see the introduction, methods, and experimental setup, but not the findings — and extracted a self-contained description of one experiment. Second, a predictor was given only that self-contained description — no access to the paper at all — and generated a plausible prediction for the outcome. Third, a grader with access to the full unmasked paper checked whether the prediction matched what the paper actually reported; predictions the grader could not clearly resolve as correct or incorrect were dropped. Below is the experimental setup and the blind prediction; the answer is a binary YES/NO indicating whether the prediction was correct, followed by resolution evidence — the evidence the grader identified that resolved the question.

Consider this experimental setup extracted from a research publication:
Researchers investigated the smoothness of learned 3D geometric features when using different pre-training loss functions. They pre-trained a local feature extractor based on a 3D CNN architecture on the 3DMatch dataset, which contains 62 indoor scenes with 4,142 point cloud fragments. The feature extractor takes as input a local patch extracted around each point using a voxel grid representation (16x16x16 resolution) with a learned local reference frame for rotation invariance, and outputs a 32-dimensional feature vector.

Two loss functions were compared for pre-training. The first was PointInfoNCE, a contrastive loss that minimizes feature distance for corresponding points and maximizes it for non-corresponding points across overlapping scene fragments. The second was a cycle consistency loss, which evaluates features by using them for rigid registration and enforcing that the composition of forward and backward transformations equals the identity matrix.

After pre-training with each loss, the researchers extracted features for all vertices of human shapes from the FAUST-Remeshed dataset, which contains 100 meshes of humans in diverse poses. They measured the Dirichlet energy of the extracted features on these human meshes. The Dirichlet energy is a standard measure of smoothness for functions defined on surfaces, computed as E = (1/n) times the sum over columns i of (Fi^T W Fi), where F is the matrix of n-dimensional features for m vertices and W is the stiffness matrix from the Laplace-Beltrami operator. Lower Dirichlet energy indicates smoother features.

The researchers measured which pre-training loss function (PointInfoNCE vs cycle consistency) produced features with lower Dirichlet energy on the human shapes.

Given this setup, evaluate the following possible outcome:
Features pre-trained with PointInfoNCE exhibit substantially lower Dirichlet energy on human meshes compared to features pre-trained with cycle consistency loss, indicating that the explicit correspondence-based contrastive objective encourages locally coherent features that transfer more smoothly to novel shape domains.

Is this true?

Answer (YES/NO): NO